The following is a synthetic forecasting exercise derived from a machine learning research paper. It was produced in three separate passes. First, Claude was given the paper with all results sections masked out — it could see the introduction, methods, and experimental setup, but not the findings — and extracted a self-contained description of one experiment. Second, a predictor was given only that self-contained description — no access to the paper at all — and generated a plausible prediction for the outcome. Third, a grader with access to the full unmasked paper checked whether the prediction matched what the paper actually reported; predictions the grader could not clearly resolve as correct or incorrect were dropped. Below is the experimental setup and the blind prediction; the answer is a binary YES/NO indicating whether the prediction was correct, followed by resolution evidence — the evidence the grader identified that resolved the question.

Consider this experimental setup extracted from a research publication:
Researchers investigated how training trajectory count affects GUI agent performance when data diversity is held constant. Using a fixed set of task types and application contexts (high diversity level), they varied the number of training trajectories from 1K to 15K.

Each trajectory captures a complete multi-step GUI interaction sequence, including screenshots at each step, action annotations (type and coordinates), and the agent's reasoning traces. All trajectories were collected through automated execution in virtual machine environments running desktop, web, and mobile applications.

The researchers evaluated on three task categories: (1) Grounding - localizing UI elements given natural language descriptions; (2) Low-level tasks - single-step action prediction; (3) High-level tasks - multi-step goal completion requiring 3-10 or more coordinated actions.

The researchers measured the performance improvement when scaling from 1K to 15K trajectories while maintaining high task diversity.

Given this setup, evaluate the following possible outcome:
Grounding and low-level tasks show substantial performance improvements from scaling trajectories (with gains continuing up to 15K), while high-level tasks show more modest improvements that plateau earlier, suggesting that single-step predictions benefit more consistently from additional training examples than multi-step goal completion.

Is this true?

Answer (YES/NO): NO